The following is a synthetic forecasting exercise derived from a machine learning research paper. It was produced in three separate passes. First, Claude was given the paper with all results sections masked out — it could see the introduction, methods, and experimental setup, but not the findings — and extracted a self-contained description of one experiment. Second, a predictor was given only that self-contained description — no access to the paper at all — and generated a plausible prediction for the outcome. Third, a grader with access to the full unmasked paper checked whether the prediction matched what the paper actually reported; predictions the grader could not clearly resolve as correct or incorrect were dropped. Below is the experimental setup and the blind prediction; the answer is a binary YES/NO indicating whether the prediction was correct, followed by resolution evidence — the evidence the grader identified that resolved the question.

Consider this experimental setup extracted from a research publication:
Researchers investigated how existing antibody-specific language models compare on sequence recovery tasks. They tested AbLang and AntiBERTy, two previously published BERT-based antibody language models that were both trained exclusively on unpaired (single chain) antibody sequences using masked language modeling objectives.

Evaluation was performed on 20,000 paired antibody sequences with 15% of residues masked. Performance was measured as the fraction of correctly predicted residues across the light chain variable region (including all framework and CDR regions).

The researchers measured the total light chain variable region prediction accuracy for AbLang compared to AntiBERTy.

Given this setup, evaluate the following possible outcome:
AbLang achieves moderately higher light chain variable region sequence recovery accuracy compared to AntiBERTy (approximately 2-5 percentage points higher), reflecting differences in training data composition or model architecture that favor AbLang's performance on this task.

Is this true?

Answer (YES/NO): NO